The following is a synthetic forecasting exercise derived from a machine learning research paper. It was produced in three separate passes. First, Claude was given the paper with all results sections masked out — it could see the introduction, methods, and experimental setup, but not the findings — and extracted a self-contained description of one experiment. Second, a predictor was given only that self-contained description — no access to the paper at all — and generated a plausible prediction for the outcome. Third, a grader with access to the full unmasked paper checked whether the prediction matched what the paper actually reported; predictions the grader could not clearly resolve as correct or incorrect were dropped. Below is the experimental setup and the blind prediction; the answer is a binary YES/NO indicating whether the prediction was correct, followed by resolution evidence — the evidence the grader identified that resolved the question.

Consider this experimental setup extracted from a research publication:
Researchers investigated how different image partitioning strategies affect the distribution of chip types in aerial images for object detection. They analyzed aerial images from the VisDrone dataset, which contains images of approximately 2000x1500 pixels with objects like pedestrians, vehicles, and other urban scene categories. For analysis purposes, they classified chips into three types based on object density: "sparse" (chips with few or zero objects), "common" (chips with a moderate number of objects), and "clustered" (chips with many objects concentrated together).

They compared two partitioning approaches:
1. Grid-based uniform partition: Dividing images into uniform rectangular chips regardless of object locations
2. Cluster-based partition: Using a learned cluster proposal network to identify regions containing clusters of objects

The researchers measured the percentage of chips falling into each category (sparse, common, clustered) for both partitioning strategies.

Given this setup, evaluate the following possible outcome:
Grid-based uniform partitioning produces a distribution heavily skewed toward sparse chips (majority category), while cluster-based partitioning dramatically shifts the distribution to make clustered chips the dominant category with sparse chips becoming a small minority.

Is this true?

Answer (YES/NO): NO